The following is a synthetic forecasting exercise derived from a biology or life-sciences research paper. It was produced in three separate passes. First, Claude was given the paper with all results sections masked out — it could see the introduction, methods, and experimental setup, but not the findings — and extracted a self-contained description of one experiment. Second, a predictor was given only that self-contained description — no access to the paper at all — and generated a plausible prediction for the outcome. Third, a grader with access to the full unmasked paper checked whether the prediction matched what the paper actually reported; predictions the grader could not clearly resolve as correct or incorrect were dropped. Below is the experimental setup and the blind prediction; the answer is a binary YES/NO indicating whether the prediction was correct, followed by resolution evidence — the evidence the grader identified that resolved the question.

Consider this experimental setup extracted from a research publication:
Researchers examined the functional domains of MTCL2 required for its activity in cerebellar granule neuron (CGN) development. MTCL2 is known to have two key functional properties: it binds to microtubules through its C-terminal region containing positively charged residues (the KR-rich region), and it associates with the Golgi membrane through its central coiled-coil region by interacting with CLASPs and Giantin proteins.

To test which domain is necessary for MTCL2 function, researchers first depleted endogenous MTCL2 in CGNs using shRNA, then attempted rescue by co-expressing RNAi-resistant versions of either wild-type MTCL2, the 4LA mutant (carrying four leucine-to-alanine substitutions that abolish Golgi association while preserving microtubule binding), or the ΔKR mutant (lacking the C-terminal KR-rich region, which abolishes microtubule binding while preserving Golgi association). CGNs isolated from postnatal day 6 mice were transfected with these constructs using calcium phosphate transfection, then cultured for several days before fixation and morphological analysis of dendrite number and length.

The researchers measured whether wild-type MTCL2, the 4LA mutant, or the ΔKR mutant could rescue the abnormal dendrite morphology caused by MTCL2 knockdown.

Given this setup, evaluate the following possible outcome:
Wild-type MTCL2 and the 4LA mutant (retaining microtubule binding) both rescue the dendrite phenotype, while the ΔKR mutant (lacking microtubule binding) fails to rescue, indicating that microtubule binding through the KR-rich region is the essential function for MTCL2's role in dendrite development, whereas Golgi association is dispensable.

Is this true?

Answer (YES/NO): NO